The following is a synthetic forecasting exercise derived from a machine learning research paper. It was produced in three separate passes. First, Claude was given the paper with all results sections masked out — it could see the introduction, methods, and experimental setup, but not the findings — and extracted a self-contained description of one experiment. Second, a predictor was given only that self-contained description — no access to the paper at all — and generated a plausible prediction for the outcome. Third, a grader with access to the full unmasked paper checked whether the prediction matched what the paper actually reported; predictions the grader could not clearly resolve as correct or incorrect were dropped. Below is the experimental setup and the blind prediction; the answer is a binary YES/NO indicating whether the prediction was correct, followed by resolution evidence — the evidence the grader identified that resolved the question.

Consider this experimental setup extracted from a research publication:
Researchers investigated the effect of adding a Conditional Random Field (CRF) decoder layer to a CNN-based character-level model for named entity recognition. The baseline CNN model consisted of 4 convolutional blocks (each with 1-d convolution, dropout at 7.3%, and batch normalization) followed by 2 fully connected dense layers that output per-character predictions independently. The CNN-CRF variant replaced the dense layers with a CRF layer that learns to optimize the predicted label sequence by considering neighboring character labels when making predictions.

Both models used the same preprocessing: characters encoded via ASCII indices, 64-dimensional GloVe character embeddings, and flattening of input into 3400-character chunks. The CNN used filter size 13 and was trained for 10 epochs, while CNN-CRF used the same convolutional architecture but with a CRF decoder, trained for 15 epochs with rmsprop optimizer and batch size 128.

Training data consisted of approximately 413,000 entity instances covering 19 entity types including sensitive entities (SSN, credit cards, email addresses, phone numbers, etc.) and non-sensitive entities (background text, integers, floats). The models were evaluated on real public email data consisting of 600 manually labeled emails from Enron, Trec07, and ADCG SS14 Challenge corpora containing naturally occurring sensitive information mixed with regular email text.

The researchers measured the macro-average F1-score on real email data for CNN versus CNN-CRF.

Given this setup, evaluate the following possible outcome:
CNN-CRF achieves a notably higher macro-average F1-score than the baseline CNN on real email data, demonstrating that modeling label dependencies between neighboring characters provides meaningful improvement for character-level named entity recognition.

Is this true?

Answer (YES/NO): NO